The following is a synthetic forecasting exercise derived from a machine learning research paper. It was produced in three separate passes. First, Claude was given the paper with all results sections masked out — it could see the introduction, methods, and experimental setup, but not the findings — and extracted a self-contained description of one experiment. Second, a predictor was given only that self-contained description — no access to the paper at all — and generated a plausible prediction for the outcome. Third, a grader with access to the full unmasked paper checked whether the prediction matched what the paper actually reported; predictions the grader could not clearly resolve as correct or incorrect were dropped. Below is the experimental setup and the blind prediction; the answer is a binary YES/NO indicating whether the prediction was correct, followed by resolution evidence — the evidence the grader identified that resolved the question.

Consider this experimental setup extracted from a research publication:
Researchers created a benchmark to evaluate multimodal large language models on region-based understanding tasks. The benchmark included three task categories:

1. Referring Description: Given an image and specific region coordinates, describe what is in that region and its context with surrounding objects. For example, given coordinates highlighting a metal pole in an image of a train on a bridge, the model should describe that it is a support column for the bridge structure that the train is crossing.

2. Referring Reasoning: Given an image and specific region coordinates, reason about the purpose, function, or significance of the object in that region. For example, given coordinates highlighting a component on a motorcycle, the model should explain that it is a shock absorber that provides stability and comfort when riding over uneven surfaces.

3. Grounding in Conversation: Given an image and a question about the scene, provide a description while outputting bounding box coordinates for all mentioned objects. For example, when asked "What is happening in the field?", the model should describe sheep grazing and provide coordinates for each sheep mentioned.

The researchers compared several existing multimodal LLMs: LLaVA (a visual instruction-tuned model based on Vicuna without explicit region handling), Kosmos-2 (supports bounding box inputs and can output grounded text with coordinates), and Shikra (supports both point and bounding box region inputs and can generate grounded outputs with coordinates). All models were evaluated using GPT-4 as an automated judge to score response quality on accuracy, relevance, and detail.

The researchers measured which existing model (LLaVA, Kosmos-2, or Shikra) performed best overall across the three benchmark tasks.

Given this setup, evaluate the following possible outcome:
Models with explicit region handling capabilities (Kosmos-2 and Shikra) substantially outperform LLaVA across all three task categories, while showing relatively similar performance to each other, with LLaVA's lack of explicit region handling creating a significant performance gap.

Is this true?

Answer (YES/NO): NO